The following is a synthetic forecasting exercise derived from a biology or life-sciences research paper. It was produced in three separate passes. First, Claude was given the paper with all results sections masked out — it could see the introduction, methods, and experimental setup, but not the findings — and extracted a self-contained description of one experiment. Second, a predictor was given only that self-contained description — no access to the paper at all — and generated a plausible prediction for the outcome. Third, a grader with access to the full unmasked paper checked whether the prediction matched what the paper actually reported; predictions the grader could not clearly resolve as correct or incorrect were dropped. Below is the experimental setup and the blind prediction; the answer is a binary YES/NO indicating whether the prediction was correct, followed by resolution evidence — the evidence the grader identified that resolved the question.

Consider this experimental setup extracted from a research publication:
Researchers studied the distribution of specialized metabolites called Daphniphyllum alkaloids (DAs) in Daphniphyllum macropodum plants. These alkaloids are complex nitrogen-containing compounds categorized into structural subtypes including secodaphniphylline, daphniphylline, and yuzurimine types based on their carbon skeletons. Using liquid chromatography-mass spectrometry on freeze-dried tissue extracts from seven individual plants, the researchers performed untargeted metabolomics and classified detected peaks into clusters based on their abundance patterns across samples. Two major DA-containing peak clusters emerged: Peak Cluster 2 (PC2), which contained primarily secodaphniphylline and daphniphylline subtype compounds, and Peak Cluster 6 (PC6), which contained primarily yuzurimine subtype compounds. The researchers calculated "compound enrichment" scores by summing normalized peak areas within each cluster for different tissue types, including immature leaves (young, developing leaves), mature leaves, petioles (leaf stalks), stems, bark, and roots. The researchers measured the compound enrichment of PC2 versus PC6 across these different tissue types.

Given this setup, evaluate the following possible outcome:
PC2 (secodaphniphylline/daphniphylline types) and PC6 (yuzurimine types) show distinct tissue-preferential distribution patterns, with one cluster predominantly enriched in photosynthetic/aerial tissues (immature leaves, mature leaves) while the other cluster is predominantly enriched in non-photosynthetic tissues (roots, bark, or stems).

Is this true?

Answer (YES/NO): NO